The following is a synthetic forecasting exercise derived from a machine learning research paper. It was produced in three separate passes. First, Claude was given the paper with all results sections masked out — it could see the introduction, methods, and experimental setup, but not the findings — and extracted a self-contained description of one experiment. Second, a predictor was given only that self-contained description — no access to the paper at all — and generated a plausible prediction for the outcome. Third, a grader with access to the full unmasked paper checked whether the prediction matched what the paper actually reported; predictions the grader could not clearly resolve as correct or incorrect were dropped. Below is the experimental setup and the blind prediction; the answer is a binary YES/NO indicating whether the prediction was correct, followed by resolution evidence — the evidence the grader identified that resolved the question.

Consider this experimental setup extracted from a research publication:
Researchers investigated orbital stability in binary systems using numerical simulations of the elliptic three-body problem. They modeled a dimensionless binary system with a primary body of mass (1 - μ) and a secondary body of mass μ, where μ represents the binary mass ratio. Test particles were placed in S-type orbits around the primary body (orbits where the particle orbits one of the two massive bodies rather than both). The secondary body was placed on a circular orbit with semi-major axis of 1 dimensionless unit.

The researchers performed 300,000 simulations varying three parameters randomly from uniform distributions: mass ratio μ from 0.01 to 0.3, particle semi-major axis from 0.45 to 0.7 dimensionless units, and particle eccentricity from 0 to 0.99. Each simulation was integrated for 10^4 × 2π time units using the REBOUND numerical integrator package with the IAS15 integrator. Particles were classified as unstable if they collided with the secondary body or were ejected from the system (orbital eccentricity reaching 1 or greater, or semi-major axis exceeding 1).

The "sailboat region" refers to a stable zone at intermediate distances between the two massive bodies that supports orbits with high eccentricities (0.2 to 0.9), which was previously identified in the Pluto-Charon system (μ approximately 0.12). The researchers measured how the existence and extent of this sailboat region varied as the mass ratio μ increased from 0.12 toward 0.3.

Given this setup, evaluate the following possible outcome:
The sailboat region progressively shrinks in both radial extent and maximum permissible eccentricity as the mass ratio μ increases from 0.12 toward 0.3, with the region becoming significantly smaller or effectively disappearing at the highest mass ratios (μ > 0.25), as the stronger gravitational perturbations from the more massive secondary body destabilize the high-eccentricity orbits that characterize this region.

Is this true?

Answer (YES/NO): NO